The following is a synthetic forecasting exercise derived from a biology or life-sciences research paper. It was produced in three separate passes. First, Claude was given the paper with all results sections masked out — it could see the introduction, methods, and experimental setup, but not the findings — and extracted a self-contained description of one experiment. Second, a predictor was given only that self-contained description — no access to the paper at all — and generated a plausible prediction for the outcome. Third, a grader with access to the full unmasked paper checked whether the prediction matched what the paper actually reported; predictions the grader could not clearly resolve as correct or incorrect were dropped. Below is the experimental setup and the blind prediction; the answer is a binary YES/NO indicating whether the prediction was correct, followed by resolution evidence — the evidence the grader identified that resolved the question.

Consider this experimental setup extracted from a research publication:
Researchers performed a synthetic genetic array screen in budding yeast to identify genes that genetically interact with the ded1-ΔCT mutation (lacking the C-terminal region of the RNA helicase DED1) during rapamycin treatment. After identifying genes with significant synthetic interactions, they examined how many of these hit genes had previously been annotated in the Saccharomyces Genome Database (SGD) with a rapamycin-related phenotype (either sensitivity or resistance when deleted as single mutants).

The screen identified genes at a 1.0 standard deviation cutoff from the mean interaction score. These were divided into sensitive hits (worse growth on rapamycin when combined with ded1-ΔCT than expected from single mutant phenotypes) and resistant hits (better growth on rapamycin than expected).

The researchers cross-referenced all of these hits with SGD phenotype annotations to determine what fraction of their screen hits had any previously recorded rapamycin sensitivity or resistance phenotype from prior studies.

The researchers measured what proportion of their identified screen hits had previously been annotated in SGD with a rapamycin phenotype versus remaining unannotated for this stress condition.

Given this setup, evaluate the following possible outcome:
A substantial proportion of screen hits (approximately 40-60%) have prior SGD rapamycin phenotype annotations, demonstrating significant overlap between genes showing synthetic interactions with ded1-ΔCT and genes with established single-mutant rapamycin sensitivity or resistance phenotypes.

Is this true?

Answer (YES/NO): NO